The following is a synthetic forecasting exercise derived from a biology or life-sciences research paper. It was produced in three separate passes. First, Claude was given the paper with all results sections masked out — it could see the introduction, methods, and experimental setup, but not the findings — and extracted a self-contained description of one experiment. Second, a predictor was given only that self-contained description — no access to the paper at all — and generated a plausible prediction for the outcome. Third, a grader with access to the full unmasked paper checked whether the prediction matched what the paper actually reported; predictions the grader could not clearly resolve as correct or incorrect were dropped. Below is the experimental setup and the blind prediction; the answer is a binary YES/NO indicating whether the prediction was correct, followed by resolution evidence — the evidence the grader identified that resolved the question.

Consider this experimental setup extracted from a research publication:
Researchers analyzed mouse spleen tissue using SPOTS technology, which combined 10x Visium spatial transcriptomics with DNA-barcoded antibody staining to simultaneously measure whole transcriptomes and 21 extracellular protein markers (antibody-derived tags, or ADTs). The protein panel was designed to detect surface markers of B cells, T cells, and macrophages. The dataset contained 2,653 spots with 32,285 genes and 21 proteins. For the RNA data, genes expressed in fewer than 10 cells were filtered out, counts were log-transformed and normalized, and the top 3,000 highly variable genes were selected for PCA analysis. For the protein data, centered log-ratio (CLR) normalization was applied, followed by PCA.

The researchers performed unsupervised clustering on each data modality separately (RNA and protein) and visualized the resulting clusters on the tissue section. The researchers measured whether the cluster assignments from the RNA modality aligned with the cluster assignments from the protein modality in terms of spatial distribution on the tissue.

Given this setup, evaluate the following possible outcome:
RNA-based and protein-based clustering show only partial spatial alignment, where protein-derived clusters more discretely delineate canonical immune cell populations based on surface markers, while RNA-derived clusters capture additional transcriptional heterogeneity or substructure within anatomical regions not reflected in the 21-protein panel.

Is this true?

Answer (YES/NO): NO